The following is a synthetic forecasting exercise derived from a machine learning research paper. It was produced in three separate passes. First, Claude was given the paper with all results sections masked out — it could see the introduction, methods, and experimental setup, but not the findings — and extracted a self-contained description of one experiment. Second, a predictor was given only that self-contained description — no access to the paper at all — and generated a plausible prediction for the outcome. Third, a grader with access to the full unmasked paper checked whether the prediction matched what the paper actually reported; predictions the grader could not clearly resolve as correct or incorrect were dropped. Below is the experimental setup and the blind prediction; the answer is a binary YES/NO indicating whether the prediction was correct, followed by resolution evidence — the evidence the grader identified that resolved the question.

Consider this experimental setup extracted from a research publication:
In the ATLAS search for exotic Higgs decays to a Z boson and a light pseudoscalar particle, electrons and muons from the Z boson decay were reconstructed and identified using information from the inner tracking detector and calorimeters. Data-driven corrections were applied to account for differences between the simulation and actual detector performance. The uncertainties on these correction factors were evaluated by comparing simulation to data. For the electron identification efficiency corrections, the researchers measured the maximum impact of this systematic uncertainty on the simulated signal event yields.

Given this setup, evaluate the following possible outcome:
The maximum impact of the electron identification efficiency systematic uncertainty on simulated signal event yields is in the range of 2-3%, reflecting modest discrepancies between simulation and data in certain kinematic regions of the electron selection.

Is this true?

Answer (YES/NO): NO